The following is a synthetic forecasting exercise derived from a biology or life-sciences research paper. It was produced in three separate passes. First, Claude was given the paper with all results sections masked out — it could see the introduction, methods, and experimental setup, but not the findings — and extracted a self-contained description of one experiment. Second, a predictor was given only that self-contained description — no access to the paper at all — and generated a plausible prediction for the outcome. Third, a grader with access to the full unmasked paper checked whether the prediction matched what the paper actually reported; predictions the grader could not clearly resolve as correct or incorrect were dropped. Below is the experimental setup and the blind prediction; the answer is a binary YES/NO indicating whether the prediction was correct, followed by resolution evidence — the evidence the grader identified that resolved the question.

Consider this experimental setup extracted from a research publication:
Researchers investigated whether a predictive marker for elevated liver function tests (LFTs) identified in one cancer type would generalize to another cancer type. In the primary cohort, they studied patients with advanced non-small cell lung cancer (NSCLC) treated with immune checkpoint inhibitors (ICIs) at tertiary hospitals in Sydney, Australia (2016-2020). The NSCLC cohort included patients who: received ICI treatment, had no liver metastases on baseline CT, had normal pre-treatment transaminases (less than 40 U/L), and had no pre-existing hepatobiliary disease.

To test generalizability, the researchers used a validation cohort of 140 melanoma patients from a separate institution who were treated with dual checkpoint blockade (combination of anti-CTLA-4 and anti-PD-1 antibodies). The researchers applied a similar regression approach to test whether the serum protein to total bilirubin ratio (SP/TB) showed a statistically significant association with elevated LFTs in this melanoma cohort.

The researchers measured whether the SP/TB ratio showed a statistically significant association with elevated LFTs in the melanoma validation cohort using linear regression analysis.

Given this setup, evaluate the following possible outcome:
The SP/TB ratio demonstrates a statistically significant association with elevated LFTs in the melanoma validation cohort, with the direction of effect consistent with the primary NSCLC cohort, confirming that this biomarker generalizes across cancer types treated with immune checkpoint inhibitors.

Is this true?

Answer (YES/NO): NO